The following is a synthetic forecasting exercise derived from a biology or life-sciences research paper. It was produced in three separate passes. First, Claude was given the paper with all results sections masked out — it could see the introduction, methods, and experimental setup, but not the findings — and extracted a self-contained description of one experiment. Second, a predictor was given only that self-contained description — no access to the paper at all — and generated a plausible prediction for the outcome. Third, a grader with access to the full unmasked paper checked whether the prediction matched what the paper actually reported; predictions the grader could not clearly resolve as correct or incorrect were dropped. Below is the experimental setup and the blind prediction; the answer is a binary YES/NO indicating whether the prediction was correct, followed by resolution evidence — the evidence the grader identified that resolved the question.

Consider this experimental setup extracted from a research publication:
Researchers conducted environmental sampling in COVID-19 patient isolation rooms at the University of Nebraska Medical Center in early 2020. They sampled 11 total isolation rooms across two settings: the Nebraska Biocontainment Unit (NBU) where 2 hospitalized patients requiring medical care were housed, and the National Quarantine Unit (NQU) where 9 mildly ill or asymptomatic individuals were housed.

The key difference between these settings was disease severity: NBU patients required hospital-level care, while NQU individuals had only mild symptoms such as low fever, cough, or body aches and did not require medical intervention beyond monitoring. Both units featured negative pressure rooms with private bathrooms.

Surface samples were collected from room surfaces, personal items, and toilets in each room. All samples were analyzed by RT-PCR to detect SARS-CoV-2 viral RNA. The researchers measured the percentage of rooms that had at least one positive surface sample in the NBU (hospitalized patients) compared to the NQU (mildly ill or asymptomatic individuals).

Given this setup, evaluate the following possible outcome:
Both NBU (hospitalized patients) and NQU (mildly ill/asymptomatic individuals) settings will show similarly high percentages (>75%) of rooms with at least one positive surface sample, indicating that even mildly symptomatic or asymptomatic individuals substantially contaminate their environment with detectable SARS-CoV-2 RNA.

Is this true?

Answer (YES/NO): YES